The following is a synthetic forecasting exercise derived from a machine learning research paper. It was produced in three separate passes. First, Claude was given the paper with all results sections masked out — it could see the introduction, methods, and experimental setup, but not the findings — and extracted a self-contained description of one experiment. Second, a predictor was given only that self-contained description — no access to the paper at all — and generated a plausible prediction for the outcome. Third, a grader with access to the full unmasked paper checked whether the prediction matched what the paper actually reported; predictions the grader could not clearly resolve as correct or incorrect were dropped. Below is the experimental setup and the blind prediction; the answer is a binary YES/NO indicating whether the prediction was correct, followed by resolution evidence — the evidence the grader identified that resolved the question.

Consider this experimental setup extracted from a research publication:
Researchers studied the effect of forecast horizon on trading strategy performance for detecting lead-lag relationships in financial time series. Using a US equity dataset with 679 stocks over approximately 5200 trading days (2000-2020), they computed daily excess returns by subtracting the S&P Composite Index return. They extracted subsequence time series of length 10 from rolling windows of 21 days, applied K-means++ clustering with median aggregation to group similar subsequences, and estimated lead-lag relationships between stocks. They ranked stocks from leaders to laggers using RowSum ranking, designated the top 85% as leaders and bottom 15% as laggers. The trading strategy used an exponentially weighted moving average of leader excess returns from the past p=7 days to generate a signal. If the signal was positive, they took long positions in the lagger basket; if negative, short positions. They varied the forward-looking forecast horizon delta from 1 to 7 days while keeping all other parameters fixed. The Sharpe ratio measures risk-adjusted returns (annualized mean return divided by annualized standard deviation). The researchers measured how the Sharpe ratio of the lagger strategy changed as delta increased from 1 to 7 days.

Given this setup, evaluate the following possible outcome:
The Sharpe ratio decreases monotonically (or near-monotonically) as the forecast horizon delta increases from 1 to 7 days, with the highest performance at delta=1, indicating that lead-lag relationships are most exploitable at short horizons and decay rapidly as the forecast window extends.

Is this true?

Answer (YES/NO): NO